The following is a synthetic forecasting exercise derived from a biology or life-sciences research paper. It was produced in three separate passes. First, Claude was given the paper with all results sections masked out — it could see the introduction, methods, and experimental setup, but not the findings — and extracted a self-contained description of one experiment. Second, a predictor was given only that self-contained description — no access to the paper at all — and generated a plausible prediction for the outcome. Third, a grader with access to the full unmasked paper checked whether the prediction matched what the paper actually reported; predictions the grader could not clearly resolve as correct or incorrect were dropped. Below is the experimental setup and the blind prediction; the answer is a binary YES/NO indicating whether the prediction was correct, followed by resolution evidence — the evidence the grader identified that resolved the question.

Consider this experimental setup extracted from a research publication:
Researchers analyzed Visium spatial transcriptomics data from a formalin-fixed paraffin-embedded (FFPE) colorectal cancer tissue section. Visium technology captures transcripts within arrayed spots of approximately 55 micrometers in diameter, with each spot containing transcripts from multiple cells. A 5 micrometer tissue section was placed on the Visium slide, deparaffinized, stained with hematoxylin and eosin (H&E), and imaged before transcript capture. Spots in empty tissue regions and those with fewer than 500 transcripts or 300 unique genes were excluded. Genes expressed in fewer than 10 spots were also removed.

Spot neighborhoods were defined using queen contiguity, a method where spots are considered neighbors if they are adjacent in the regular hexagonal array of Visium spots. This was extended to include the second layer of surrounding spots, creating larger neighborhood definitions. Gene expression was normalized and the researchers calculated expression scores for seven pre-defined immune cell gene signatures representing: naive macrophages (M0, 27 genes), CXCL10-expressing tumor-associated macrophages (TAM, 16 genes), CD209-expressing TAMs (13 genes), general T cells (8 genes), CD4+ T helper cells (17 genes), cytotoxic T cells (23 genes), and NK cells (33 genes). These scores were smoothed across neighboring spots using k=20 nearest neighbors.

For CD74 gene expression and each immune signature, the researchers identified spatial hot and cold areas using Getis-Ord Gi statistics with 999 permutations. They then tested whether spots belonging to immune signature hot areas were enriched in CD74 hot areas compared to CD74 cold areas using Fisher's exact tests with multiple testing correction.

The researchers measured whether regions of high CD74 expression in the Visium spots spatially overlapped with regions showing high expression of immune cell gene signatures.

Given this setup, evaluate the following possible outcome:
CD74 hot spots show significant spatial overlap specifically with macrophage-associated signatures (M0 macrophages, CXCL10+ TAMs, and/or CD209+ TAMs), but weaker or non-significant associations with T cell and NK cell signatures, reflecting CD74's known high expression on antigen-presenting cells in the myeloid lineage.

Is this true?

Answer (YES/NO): NO